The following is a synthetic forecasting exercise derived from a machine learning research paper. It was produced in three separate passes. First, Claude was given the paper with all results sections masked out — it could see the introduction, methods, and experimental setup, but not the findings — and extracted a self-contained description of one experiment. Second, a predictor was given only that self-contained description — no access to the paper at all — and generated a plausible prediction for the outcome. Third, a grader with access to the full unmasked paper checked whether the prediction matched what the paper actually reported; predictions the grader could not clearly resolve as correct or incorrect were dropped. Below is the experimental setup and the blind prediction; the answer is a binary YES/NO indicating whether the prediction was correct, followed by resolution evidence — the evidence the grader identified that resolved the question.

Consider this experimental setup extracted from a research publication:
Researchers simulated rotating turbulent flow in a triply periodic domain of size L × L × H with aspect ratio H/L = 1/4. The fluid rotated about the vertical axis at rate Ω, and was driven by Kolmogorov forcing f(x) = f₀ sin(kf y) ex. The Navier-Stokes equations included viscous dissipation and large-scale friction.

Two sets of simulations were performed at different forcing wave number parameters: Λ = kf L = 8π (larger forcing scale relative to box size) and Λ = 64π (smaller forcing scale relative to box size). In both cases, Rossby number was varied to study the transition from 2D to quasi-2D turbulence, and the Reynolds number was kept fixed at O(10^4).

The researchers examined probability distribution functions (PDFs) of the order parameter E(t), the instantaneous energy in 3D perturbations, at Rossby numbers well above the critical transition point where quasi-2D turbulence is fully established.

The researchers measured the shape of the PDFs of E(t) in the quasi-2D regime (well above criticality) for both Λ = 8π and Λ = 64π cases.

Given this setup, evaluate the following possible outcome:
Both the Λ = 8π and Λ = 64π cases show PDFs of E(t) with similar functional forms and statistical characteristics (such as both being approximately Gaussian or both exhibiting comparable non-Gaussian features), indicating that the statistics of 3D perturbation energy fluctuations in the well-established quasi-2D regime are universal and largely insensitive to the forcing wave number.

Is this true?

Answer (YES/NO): YES